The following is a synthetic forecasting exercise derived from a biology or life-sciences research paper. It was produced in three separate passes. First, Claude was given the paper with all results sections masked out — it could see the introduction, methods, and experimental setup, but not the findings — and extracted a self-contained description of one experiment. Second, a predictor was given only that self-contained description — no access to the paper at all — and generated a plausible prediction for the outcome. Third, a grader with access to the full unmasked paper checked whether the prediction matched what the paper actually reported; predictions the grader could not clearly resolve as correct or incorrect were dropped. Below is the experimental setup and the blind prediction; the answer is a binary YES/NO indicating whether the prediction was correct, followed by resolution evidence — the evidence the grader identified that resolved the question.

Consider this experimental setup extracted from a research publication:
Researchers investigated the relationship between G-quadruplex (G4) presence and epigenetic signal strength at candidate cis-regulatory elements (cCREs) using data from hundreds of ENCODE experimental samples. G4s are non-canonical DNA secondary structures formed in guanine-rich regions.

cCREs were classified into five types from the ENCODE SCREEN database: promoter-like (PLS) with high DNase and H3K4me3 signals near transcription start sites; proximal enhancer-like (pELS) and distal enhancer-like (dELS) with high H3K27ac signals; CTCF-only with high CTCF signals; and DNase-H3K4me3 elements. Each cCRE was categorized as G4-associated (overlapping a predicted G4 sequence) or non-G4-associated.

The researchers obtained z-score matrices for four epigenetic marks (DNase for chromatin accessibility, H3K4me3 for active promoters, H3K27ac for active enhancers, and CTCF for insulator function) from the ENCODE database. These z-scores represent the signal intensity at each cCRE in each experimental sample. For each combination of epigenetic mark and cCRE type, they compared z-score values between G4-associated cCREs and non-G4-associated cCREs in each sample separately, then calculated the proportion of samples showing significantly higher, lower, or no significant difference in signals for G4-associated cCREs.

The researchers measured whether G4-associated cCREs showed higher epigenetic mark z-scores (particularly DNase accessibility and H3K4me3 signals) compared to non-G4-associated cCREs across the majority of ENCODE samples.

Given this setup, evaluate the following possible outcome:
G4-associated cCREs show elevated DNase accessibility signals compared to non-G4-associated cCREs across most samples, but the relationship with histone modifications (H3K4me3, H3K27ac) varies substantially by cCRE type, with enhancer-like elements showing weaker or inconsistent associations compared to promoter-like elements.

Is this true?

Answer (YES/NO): NO